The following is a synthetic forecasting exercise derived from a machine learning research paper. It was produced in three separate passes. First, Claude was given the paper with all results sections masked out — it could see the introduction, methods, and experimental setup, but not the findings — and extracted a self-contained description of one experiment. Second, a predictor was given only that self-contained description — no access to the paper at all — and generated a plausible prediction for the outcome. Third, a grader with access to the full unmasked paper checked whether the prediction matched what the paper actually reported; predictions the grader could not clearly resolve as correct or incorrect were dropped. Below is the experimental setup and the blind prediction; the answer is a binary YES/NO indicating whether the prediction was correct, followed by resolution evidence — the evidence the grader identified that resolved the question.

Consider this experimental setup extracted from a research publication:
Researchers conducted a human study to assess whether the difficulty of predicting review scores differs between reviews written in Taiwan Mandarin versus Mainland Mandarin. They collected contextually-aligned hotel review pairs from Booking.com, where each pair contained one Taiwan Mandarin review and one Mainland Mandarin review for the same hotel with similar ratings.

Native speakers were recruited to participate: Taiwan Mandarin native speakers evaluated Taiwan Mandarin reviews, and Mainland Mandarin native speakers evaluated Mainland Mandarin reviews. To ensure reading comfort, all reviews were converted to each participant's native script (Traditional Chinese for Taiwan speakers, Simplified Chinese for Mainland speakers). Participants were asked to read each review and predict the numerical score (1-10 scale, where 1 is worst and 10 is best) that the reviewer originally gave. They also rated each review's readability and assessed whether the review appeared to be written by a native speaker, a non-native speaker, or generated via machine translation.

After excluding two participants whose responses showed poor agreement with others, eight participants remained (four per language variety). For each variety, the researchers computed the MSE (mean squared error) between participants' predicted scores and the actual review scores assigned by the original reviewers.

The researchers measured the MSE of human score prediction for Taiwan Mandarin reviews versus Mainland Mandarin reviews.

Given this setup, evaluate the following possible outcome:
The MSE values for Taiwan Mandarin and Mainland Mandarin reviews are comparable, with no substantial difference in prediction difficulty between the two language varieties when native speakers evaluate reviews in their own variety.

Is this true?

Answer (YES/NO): NO